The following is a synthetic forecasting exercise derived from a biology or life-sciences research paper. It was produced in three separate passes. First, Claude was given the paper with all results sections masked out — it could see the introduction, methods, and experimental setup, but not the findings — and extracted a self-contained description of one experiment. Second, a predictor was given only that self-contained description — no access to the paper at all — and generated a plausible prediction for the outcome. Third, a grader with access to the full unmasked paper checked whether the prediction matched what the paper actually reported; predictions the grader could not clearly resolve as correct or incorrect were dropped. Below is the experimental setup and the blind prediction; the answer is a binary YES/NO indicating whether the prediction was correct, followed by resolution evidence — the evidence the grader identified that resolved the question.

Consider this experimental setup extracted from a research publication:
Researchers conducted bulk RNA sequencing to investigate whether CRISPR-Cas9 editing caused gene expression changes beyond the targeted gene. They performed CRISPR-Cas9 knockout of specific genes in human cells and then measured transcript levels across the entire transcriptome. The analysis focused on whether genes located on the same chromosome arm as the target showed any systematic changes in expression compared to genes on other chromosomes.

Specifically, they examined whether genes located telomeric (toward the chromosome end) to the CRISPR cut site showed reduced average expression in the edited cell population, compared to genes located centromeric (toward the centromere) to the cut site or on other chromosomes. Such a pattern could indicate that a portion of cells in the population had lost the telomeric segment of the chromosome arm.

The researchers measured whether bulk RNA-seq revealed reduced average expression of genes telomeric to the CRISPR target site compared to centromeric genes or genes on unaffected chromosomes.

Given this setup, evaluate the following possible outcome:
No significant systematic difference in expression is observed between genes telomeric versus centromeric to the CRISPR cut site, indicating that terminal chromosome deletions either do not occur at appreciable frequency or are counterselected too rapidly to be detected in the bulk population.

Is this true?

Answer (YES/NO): NO